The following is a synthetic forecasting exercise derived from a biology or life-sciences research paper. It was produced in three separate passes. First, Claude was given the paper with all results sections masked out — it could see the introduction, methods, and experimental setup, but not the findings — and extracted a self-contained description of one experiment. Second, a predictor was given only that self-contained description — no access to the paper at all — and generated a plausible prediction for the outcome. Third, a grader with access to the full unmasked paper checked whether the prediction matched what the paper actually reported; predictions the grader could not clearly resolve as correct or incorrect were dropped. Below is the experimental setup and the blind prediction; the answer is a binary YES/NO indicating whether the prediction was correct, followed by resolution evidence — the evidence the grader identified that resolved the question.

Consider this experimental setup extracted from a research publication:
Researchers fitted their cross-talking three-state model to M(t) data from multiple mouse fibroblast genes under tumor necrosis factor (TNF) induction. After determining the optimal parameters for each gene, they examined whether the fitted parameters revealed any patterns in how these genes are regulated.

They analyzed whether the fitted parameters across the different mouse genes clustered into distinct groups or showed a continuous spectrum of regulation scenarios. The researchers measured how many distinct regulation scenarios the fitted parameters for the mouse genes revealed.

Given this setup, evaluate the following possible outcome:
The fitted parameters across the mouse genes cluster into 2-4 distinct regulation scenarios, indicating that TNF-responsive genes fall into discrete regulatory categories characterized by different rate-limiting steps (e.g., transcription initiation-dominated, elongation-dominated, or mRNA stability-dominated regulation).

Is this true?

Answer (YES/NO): NO